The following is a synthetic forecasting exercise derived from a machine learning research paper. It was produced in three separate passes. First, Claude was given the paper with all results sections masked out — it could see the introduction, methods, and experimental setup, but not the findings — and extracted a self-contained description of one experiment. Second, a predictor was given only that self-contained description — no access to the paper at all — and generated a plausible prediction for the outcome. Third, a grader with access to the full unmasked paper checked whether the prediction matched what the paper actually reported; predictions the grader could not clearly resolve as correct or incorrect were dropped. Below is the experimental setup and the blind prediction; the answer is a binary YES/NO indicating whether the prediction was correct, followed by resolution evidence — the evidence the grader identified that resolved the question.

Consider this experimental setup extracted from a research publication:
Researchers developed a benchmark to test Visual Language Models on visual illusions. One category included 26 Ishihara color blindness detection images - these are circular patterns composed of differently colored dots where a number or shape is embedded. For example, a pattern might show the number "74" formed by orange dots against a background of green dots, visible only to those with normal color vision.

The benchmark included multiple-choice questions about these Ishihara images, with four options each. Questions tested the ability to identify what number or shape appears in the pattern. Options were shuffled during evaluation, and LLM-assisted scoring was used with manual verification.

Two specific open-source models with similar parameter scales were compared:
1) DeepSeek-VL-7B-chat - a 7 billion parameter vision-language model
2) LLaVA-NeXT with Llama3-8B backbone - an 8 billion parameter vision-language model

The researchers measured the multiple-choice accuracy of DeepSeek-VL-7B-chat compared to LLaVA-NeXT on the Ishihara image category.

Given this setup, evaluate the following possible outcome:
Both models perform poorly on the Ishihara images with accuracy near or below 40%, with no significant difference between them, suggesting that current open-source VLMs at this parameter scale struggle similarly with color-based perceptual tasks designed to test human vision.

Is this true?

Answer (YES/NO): NO